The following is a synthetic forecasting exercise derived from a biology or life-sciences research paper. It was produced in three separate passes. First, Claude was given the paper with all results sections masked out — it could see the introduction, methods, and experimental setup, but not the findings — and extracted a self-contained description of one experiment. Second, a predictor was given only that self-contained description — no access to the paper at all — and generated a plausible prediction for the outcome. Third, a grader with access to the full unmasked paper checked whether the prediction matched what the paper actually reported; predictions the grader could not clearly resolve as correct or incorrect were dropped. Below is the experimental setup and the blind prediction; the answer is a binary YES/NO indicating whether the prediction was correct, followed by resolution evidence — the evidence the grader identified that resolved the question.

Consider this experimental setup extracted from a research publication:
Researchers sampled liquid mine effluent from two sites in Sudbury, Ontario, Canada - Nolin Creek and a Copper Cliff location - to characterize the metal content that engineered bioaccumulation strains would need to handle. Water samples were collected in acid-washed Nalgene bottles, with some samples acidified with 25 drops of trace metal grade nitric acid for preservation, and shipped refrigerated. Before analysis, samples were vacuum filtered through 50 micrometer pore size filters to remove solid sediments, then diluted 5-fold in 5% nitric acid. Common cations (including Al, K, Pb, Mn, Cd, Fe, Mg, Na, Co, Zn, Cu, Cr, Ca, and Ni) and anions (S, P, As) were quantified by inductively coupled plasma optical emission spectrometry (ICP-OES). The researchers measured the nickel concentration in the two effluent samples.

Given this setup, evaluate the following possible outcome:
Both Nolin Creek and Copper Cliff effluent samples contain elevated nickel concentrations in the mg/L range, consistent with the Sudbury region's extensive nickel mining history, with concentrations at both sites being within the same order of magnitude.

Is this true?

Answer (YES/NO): NO